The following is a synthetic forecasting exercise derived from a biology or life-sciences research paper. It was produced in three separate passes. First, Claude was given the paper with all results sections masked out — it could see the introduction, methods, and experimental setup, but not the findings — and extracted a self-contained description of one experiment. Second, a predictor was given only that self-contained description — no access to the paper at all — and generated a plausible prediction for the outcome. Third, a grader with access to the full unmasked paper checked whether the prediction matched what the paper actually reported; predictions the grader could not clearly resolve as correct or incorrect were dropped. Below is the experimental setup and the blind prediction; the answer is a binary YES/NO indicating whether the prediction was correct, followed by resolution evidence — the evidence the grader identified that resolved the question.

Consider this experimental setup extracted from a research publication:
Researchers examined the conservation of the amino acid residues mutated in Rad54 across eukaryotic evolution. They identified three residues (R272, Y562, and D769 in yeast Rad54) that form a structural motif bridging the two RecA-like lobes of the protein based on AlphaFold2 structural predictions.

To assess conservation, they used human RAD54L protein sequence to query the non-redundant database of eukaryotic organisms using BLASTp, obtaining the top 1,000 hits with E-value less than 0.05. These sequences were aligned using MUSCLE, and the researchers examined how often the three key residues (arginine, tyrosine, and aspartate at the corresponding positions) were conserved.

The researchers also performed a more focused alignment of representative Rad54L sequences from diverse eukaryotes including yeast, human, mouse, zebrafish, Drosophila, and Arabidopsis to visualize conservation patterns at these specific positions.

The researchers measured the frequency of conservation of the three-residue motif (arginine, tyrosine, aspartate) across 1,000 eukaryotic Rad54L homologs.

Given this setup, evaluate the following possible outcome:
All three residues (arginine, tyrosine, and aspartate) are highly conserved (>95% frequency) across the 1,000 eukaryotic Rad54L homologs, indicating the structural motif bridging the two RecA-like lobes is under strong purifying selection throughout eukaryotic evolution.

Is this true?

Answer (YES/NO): YES